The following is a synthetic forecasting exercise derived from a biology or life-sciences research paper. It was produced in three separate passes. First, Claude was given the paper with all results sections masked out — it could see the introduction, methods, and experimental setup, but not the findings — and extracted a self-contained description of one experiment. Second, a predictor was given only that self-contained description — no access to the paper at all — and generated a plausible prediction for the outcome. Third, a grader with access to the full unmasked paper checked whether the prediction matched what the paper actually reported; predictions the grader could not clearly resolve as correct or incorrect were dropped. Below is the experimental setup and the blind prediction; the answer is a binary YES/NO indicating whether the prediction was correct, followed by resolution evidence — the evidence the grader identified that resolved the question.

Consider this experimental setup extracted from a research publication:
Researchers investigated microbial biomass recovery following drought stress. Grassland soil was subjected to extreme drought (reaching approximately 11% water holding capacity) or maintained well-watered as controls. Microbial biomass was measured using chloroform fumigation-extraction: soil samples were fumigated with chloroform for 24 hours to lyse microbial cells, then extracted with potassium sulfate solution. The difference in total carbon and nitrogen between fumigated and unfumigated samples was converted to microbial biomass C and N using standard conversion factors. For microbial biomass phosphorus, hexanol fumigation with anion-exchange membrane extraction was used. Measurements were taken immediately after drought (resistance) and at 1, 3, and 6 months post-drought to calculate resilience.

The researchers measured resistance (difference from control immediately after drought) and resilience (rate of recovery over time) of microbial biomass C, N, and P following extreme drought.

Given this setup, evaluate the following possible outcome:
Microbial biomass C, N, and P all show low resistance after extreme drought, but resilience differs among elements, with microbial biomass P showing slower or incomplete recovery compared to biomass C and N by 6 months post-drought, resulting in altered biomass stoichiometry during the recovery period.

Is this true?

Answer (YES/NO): YES